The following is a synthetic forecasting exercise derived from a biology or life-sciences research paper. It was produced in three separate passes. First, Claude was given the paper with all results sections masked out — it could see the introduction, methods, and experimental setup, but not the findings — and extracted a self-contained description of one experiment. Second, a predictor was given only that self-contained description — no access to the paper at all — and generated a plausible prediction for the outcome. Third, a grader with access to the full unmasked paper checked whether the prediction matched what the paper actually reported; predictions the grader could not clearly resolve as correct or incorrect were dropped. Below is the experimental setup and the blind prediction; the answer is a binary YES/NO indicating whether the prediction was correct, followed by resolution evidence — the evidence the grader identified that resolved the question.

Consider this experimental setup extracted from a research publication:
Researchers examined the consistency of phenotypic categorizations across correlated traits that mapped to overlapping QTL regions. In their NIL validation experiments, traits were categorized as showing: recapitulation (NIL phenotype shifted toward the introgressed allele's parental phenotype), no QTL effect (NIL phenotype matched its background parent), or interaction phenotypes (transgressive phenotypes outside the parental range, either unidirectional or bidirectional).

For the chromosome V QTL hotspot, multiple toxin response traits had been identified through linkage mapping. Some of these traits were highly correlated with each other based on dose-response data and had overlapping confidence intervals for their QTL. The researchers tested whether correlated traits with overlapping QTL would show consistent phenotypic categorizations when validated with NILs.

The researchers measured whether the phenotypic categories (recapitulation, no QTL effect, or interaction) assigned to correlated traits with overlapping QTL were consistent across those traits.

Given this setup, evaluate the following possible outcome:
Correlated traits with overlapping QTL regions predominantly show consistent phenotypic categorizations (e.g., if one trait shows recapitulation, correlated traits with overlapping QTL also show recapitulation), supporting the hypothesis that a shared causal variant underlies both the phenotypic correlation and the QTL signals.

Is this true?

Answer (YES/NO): NO